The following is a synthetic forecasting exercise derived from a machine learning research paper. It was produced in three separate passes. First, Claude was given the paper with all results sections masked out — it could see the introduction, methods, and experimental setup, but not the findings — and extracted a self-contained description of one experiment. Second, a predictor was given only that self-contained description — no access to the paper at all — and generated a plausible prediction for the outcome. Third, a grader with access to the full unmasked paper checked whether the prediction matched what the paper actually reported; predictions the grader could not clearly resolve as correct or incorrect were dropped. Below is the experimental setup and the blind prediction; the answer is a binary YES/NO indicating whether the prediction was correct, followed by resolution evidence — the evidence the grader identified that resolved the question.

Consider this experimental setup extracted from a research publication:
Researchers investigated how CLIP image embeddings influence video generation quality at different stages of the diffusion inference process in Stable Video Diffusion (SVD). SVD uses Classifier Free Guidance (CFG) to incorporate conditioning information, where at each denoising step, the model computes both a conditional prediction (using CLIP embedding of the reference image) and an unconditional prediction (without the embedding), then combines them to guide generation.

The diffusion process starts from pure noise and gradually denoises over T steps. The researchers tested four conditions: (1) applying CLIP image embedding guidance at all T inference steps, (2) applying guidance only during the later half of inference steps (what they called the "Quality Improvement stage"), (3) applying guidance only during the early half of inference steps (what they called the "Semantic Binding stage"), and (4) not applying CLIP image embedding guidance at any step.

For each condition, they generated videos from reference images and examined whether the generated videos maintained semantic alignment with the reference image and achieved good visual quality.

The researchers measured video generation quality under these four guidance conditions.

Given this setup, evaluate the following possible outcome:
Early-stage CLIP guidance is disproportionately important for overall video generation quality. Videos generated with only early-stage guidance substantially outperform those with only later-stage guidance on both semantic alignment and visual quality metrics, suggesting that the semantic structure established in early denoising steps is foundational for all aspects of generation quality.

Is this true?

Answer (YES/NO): YES